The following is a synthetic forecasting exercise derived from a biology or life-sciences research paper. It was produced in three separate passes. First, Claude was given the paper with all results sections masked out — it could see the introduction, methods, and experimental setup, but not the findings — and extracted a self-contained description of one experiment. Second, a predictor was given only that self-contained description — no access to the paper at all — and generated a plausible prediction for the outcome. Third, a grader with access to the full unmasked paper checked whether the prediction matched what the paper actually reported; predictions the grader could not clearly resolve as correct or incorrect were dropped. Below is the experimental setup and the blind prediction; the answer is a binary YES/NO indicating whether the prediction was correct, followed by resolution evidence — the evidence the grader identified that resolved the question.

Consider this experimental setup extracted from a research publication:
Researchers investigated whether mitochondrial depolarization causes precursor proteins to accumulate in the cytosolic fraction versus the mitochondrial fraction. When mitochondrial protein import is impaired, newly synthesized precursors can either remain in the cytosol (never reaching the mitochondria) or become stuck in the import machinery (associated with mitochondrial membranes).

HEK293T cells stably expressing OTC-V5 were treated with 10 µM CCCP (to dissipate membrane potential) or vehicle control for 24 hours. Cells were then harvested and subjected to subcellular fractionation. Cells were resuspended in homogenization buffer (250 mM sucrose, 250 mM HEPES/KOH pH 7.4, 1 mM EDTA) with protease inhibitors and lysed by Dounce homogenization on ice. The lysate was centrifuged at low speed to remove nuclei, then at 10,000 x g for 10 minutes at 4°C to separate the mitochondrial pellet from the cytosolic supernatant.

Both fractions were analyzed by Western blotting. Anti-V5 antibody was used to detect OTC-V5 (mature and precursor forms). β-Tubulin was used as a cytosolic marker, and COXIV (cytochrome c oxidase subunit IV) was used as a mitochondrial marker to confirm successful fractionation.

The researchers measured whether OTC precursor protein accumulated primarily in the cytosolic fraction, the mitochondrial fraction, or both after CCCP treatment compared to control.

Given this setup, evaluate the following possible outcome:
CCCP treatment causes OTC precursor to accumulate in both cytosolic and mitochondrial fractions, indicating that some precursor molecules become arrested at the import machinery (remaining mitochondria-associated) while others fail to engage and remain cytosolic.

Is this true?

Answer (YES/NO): NO